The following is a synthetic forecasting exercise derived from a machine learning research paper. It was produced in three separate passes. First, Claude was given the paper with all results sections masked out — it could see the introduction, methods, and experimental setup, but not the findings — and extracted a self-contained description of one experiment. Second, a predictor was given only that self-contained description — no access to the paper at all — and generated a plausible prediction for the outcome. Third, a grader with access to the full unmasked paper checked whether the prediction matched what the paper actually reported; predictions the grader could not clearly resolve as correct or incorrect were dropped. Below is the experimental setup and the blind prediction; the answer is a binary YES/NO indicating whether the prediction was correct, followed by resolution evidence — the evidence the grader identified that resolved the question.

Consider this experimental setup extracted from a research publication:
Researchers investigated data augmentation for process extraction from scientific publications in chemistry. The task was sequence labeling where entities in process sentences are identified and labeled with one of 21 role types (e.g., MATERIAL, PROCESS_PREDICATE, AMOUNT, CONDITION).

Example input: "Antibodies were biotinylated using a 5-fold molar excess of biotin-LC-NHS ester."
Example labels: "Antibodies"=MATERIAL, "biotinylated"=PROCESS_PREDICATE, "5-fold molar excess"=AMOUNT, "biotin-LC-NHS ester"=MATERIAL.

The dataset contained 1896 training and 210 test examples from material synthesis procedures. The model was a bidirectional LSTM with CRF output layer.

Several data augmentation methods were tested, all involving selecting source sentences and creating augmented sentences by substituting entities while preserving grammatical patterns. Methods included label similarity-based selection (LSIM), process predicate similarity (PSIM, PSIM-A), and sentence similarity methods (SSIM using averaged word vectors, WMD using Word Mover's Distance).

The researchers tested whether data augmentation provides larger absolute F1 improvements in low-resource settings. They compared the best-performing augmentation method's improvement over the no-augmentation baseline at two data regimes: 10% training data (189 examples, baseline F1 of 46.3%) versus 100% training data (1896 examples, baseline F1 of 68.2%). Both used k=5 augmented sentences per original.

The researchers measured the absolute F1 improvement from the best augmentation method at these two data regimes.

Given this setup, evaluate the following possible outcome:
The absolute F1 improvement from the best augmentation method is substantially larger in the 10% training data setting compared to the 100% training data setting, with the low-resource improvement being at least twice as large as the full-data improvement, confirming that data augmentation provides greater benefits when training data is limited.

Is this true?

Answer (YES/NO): YES